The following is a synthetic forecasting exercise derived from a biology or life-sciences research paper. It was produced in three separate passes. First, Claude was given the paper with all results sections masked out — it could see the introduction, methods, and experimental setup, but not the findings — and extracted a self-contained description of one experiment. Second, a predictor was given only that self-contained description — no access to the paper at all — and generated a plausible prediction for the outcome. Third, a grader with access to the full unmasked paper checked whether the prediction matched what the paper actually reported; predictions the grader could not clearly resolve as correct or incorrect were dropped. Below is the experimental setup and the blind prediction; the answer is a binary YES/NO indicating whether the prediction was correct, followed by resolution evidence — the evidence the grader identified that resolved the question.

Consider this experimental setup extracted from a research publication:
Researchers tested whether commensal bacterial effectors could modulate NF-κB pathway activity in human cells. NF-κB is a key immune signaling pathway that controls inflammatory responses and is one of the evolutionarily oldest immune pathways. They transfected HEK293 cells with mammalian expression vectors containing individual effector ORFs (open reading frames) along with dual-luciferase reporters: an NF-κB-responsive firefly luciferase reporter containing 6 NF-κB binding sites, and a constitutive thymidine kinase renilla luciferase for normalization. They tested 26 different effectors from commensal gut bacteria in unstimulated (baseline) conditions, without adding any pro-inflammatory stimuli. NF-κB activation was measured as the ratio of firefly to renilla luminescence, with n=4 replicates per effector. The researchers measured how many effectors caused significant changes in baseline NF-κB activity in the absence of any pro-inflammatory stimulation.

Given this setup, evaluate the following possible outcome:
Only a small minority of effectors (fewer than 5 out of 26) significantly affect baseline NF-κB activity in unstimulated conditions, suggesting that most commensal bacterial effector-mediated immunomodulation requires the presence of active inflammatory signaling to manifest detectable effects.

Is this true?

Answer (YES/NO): NO